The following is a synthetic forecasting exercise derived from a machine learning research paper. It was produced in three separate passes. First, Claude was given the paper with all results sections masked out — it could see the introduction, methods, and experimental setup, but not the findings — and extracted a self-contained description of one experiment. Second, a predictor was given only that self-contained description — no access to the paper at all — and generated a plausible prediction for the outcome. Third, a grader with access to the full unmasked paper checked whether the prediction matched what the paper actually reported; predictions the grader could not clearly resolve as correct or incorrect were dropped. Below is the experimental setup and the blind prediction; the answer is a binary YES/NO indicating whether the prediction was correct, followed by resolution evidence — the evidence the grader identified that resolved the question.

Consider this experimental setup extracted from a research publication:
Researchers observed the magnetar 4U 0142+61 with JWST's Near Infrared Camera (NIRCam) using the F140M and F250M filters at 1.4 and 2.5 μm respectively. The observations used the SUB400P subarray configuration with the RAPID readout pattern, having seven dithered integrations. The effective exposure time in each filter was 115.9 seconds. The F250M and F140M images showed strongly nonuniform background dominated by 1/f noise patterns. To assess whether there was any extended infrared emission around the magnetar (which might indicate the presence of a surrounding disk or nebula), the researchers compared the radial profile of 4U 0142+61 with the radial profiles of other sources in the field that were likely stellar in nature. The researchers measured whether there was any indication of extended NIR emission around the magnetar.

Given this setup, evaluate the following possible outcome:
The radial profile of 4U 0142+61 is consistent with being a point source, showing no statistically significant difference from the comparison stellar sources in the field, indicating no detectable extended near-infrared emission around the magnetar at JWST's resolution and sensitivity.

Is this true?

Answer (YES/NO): YES